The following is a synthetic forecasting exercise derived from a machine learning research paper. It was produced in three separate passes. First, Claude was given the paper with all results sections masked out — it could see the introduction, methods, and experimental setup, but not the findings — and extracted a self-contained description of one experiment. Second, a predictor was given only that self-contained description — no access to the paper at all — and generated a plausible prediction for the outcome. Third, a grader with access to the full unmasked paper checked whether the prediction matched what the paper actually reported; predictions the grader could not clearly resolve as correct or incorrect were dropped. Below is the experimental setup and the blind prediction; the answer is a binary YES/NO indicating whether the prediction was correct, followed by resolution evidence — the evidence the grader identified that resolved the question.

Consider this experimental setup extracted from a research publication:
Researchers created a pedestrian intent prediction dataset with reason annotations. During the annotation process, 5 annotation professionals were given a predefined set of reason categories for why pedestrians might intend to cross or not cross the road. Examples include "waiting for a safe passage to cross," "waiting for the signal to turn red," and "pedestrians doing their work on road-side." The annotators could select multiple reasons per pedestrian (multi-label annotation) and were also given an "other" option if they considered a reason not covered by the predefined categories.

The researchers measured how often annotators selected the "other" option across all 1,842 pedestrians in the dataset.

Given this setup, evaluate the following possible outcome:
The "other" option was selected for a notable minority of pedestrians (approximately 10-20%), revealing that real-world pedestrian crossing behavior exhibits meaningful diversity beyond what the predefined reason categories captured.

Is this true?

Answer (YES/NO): NO